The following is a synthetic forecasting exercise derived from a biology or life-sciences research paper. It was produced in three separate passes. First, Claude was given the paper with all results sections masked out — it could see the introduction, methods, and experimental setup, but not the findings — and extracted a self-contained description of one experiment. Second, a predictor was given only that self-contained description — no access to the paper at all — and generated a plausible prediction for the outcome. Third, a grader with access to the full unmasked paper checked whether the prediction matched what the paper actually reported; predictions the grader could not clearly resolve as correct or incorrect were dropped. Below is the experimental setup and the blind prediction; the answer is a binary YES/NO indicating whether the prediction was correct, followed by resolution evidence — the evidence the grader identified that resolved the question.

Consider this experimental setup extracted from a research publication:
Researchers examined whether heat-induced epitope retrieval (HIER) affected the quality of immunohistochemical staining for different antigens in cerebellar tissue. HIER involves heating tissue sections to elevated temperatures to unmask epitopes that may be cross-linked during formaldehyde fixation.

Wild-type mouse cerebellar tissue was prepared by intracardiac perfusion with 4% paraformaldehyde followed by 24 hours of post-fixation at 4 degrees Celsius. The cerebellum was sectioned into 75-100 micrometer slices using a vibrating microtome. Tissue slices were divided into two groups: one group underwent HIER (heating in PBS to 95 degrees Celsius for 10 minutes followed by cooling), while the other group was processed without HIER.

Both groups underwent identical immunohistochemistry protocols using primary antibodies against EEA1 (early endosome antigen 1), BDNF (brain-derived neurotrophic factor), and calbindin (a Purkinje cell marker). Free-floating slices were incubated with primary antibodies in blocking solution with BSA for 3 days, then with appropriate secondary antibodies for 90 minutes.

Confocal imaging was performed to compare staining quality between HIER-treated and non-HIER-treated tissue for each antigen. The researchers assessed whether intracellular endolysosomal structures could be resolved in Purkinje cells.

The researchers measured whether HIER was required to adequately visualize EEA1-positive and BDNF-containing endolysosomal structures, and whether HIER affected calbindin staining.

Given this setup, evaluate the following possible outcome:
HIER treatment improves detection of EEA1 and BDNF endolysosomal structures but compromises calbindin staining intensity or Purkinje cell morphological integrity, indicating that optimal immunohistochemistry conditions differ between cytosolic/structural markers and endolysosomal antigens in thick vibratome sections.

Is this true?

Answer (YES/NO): NO